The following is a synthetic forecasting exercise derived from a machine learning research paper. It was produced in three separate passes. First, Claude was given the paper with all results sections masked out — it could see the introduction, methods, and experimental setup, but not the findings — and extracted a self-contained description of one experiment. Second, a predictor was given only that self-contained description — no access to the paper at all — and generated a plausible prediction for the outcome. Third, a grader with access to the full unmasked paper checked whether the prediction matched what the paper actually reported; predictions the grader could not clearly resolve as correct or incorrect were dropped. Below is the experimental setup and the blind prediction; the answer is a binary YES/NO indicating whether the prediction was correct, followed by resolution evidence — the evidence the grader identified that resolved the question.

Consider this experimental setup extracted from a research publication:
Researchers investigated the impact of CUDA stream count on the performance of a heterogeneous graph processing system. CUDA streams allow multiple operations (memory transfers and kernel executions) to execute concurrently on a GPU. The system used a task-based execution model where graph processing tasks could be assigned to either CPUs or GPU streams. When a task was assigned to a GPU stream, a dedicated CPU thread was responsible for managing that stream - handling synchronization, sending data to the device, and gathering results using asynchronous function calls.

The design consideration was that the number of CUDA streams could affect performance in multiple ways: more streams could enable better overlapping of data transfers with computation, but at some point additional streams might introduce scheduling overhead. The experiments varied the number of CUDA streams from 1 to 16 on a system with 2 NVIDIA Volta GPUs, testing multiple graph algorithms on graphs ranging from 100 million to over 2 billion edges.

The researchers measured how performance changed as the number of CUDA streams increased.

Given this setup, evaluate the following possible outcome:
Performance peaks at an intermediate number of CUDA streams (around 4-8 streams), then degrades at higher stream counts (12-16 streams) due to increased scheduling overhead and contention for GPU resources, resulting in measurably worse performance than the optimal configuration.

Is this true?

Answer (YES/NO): YES